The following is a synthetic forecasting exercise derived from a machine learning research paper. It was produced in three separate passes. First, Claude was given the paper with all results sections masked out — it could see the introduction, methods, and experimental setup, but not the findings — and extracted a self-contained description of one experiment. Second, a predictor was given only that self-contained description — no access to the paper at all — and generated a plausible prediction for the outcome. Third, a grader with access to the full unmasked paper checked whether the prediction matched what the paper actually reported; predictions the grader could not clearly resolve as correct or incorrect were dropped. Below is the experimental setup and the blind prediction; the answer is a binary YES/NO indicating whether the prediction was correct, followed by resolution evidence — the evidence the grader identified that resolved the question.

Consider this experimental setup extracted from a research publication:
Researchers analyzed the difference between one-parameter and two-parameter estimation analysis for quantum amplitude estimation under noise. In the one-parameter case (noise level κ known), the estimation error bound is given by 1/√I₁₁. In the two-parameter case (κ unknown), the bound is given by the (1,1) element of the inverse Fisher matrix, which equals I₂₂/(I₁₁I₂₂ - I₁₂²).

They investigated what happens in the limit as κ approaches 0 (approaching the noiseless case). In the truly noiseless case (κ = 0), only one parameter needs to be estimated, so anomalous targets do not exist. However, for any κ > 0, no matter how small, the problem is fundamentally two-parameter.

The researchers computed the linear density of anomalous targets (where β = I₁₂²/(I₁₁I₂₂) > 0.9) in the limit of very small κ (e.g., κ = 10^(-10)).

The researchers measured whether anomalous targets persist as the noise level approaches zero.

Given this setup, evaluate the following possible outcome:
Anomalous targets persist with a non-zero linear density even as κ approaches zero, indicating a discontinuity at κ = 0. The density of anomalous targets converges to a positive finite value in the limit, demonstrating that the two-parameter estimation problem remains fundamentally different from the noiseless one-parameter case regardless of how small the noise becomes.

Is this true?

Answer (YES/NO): YES